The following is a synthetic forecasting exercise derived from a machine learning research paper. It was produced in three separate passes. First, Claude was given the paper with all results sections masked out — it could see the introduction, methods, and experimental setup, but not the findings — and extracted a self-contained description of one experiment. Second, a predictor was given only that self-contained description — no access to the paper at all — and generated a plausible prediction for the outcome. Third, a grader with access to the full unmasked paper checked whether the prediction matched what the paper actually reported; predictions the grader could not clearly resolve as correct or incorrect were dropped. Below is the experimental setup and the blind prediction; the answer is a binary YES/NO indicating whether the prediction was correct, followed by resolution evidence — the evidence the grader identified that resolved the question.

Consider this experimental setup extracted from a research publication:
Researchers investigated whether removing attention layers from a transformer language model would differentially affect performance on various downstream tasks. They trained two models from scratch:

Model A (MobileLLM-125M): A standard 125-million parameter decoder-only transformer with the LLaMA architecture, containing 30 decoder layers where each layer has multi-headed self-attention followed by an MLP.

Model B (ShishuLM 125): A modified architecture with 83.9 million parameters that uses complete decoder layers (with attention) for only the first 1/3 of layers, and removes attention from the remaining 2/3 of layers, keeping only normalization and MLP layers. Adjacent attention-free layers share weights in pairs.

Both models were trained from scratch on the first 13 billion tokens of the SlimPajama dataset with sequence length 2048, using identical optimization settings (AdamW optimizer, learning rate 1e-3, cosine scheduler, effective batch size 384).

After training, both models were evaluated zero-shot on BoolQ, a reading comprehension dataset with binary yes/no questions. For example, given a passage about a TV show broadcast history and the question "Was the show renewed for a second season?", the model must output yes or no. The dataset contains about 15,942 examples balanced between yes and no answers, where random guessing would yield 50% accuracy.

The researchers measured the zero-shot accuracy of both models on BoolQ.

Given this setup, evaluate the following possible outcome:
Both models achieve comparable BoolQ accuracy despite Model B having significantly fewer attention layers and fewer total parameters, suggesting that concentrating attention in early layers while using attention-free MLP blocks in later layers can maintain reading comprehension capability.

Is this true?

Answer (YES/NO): NO